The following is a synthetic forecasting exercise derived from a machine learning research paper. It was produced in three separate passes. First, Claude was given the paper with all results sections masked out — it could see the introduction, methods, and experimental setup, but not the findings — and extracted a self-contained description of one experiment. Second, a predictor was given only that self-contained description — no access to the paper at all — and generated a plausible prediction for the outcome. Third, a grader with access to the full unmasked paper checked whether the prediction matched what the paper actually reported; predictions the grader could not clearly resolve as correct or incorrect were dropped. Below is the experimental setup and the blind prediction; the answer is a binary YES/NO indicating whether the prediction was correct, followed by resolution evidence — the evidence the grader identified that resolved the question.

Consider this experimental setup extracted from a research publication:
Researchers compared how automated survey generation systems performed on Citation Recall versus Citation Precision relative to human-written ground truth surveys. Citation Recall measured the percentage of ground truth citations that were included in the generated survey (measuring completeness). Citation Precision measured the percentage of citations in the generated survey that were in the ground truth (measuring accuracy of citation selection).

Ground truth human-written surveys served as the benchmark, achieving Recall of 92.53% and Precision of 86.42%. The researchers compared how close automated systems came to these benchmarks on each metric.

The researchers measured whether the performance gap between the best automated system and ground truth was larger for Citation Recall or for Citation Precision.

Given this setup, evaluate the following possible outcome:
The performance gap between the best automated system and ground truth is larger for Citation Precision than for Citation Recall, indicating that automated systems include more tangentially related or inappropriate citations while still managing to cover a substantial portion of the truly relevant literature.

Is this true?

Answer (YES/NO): YES